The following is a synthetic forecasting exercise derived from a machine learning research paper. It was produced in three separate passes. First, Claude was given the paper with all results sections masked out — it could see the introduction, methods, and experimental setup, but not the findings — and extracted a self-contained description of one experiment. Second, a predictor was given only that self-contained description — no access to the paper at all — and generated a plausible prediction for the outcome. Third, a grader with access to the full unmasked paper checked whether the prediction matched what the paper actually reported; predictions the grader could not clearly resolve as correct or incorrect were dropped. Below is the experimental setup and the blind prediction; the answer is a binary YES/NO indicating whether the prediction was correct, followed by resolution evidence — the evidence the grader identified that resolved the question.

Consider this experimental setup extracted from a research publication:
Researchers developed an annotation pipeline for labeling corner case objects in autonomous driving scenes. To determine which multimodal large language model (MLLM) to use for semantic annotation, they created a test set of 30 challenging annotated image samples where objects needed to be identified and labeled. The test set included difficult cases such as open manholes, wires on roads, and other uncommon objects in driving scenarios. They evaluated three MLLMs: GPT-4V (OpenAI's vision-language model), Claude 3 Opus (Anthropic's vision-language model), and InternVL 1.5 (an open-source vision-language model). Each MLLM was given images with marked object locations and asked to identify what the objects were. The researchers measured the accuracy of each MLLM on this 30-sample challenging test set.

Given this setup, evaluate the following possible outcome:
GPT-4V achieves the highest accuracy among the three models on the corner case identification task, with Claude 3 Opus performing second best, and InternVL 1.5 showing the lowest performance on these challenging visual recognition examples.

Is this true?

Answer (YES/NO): NO